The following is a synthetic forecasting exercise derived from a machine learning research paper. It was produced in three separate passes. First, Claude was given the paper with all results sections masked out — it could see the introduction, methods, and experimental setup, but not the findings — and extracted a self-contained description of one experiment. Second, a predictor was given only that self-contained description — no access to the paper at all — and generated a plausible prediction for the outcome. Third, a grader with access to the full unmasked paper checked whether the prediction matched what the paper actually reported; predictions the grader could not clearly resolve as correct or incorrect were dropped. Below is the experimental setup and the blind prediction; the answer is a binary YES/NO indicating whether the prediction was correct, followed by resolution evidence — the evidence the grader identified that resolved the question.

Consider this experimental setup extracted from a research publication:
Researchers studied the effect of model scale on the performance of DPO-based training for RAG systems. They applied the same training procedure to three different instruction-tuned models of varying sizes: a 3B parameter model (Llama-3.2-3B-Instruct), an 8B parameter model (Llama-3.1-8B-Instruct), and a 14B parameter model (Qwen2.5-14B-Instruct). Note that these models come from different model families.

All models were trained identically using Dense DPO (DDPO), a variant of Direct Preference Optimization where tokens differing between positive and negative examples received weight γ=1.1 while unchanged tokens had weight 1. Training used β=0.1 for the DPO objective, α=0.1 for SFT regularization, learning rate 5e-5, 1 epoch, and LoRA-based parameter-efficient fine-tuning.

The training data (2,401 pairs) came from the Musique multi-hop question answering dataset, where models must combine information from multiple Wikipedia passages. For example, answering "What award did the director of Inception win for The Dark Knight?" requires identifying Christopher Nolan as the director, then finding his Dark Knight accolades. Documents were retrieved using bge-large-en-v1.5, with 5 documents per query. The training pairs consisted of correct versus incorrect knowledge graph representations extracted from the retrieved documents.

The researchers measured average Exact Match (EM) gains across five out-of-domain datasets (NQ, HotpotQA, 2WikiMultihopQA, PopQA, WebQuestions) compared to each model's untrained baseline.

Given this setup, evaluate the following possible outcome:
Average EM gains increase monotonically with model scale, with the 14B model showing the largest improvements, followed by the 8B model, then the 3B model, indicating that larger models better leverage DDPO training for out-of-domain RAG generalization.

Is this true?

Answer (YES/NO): NO